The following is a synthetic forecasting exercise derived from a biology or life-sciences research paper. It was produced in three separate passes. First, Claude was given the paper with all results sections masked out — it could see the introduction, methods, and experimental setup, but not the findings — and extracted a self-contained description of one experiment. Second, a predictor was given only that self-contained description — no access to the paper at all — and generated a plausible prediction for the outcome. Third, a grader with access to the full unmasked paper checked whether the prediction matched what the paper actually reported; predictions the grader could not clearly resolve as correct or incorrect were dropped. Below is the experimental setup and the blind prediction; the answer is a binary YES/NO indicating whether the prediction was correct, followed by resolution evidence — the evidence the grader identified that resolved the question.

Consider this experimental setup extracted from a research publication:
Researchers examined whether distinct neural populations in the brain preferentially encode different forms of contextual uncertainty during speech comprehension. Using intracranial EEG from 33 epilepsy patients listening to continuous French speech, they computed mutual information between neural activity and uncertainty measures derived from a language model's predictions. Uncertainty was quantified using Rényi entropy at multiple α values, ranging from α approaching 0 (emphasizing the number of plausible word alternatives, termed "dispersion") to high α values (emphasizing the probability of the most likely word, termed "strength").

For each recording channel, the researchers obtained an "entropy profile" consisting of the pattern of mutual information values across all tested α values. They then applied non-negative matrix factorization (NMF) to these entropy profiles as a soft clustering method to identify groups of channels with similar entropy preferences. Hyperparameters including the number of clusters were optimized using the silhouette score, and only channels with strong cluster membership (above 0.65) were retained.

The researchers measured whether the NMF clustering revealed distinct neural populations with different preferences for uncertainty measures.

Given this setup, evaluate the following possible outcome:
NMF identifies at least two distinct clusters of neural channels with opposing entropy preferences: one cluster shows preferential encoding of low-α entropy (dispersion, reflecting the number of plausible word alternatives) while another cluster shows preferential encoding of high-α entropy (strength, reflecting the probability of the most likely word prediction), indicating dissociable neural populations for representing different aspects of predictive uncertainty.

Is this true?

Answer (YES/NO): YES